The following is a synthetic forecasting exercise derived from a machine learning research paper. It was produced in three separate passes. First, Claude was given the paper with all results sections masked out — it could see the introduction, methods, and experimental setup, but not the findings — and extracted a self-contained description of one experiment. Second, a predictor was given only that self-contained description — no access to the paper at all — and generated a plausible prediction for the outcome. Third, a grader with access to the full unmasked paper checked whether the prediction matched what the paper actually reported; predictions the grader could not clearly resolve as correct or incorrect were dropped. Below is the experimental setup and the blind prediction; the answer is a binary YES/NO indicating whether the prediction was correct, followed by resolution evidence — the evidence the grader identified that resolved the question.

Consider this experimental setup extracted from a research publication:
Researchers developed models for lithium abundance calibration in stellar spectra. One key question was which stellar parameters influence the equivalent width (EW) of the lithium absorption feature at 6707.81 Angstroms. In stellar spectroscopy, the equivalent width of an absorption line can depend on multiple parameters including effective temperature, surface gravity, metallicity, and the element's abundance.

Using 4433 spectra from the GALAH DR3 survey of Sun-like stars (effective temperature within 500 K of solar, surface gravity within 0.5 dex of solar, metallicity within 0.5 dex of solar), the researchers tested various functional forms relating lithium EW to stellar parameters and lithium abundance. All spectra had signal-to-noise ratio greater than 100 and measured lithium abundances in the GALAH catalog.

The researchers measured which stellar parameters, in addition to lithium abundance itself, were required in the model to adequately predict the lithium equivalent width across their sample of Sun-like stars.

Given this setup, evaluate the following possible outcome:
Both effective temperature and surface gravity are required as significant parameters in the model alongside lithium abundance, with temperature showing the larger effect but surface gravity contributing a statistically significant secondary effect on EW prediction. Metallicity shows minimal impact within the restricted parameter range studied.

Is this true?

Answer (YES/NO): NO